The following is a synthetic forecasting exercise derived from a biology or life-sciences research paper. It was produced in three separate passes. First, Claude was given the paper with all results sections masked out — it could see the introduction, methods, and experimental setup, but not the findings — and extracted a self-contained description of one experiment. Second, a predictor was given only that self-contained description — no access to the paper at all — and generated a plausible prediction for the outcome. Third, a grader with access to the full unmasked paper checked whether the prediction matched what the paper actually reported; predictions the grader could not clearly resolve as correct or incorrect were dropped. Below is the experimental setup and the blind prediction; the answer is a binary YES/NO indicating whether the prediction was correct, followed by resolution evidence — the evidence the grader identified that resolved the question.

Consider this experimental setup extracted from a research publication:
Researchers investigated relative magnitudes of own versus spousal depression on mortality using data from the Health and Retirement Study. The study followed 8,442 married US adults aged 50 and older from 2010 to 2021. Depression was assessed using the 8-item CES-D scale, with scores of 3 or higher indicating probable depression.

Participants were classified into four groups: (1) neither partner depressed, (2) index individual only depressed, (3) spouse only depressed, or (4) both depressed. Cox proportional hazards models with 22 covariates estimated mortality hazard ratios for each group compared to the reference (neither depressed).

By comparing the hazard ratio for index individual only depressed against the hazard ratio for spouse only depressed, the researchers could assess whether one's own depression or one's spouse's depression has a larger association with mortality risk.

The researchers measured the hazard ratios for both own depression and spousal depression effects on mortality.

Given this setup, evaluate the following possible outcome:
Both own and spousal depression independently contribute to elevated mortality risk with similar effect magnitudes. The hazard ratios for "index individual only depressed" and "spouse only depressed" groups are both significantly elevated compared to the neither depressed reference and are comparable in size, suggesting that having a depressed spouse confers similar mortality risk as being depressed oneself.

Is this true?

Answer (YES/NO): NO